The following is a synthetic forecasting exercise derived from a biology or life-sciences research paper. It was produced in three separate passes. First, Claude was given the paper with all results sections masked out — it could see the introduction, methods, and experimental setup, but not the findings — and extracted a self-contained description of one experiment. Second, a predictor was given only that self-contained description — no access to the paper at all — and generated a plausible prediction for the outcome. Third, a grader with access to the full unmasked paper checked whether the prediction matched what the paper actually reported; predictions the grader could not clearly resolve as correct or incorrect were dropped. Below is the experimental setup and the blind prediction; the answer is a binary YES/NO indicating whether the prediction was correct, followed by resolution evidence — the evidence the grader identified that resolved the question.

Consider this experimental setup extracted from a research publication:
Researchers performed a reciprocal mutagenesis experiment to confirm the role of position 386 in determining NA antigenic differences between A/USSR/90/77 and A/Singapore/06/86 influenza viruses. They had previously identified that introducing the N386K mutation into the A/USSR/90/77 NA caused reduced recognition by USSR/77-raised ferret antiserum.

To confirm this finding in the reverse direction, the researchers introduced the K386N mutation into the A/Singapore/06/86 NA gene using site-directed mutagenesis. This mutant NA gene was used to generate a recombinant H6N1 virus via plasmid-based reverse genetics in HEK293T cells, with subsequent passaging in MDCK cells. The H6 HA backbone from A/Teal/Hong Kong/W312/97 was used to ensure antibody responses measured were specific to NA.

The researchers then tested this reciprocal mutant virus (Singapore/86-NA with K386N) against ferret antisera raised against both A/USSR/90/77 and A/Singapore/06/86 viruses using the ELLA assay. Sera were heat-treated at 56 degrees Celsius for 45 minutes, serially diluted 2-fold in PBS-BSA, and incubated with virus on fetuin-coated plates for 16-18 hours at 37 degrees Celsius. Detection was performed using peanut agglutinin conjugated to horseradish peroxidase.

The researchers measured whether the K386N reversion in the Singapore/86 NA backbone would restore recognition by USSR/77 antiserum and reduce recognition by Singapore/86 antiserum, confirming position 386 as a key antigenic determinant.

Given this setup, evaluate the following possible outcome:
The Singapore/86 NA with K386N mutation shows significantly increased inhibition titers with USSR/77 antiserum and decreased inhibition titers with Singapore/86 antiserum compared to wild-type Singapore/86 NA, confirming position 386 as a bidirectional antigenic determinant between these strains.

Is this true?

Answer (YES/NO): NO